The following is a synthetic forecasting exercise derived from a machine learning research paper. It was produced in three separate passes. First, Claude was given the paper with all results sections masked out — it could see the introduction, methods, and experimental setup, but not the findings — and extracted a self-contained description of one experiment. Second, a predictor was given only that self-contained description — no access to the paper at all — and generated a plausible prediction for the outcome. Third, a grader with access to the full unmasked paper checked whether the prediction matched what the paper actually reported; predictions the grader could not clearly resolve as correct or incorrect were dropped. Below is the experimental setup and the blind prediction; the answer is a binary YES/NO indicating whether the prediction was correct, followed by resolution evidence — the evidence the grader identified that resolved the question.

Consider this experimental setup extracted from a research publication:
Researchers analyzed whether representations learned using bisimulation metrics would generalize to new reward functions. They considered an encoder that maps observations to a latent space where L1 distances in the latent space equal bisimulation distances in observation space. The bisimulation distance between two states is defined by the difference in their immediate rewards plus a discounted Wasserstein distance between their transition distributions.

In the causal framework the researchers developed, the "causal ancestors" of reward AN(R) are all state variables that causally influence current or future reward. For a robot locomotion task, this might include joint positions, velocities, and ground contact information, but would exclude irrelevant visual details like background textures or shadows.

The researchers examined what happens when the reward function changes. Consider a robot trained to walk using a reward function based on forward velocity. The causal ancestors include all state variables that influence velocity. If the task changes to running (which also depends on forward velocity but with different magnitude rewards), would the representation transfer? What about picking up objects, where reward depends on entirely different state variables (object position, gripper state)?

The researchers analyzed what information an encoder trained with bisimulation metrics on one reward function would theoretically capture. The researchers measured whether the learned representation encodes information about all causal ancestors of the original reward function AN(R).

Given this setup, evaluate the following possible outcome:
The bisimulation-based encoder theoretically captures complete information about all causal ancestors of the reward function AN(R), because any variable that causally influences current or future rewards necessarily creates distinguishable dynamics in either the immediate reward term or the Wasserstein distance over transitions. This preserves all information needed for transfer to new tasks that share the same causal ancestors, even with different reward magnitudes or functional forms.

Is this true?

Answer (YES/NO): YES